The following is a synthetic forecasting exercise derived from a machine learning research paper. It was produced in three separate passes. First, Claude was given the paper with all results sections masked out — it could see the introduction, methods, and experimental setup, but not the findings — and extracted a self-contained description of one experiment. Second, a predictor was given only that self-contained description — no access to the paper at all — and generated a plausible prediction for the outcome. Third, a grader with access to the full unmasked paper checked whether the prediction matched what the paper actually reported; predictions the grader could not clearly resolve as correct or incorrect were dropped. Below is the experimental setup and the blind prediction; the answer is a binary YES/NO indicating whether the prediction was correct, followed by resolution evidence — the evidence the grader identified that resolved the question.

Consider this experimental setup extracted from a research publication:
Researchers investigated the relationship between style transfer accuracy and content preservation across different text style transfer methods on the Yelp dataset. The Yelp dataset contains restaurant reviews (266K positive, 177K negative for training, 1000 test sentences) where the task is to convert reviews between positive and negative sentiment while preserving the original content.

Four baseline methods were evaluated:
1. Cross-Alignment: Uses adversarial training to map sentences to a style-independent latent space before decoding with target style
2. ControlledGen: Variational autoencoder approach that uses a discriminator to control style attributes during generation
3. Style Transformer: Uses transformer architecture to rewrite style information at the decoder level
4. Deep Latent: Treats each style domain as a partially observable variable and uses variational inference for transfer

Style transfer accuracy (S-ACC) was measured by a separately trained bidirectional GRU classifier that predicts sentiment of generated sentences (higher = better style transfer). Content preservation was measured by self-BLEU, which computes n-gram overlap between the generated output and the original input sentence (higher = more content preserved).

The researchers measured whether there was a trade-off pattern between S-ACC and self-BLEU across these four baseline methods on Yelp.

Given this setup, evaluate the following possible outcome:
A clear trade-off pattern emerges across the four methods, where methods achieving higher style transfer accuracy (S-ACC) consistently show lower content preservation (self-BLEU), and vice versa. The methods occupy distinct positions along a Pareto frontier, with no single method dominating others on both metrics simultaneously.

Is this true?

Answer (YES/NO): NO